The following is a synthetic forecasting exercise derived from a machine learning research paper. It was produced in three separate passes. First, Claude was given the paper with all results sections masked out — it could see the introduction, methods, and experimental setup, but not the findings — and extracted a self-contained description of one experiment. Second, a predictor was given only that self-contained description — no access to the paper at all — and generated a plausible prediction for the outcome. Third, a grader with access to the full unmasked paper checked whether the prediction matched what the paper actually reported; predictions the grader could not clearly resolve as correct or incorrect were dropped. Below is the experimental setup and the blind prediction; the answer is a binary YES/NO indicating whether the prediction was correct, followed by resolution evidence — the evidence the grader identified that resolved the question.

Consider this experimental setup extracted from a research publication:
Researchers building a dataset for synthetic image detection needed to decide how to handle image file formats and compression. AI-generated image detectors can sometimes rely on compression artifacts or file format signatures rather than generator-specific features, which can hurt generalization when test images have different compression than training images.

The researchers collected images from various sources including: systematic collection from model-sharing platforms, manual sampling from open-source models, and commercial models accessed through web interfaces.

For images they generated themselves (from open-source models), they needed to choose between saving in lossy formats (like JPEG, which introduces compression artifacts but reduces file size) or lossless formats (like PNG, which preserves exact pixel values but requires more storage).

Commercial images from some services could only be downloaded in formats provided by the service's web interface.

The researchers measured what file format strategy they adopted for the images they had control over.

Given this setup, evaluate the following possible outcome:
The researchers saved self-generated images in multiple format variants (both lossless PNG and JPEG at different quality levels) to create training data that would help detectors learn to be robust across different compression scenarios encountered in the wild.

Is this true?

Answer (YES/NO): NO